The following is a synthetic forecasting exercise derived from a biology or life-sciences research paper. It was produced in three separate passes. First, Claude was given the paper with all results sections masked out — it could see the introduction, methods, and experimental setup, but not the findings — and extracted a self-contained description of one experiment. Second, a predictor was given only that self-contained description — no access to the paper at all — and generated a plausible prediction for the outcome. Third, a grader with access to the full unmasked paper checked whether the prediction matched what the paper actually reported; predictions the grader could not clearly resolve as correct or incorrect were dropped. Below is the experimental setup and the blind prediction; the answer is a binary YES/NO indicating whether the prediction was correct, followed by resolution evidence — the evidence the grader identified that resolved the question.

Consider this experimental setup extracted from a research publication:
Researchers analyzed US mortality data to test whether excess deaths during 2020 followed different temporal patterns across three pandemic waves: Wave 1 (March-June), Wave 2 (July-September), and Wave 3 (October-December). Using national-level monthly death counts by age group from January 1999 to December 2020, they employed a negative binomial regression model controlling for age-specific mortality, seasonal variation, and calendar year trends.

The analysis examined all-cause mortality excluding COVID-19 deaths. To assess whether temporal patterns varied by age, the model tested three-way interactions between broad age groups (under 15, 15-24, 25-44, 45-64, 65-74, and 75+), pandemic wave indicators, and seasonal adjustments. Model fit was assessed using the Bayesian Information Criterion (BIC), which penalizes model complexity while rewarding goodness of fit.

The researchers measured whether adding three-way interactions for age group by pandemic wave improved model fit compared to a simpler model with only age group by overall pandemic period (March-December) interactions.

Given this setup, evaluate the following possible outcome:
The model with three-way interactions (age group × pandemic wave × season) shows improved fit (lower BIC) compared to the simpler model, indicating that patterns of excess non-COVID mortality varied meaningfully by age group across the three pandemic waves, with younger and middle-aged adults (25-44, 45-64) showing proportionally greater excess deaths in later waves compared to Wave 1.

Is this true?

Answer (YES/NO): NO